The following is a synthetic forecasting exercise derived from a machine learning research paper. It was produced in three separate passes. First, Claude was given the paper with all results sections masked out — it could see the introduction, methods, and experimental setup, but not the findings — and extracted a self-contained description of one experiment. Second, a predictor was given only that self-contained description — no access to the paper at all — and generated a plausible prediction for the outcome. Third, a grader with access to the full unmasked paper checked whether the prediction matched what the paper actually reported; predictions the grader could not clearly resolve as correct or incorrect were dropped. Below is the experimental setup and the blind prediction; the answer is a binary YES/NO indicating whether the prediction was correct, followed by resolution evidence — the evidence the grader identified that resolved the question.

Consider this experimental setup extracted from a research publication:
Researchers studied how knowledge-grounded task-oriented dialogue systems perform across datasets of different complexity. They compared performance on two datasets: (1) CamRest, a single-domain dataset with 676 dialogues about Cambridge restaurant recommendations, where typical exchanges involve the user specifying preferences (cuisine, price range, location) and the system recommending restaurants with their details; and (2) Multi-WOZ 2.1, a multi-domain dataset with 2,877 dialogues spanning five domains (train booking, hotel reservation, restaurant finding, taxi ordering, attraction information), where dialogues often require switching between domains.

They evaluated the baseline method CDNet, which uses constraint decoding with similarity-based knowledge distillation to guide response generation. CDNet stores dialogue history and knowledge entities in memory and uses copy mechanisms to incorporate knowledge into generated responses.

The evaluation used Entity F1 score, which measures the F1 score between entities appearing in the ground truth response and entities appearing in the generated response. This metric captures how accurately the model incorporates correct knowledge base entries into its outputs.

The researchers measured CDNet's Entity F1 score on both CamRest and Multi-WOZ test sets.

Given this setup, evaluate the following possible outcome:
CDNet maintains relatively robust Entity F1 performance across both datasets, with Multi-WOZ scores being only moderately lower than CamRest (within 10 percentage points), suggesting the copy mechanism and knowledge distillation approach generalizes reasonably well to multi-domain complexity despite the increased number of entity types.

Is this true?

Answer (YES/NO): NO